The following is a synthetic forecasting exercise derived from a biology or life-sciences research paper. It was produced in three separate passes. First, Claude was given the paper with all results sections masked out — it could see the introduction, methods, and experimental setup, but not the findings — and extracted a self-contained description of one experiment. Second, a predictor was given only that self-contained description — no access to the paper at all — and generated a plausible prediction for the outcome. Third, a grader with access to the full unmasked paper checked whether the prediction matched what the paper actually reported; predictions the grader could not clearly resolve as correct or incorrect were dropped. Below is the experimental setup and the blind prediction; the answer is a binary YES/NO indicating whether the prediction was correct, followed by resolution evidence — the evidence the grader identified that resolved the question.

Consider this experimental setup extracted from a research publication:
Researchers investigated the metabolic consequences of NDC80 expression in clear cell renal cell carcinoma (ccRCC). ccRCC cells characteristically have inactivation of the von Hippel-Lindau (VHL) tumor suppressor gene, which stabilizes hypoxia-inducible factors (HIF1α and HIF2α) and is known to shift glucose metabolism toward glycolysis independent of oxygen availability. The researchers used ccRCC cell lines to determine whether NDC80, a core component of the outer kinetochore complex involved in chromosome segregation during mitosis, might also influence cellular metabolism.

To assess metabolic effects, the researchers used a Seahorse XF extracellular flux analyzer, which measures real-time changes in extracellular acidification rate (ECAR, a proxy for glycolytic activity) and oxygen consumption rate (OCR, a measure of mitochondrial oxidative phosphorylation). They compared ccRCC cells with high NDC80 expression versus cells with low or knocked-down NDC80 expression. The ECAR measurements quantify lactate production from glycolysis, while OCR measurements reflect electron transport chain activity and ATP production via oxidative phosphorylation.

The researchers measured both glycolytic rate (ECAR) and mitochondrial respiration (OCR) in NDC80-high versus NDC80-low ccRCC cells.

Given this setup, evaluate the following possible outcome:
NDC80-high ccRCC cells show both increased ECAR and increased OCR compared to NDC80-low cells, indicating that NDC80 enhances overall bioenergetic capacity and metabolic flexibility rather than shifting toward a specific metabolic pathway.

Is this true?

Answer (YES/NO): YES